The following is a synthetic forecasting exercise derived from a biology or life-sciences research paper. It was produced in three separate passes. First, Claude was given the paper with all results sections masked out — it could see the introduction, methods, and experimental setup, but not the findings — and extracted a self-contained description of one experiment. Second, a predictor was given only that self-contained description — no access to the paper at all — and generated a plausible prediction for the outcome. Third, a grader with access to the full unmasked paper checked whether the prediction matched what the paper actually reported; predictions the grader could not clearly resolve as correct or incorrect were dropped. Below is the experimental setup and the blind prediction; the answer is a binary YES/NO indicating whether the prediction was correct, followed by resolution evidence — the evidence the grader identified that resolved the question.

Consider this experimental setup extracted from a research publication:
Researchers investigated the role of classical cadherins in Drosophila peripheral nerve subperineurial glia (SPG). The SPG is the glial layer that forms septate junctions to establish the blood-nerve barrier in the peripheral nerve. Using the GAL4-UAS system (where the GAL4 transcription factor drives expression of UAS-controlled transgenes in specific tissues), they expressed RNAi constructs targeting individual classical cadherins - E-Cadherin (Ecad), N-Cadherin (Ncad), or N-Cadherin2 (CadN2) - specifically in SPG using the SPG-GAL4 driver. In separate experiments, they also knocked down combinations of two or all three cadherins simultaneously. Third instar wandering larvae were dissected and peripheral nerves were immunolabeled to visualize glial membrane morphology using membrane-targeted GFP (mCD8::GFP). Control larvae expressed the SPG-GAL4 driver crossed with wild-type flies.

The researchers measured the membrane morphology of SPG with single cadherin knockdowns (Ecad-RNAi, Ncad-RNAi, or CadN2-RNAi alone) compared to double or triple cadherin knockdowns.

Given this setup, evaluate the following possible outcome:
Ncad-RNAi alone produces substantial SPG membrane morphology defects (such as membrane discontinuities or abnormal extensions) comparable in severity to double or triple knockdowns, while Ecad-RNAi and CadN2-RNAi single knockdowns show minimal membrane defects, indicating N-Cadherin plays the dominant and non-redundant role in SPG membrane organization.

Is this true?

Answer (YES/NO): NO